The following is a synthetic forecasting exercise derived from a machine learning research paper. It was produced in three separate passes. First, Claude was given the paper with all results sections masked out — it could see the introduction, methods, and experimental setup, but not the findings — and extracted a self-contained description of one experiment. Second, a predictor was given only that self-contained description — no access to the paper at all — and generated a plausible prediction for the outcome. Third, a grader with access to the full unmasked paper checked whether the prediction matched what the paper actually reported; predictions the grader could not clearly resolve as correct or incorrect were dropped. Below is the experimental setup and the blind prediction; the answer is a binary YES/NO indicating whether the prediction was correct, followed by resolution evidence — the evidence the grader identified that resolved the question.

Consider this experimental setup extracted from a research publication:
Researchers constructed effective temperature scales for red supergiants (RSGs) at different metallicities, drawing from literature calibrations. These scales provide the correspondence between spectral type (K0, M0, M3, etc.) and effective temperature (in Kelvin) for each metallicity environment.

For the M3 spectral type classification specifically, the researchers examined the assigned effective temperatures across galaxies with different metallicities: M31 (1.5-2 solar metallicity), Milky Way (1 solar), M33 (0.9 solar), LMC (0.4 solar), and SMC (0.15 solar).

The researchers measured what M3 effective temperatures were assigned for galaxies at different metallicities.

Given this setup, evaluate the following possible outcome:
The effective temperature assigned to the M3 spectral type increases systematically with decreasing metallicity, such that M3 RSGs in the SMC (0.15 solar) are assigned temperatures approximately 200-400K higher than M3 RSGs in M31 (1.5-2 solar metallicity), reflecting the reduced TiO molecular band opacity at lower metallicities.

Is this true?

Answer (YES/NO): NO